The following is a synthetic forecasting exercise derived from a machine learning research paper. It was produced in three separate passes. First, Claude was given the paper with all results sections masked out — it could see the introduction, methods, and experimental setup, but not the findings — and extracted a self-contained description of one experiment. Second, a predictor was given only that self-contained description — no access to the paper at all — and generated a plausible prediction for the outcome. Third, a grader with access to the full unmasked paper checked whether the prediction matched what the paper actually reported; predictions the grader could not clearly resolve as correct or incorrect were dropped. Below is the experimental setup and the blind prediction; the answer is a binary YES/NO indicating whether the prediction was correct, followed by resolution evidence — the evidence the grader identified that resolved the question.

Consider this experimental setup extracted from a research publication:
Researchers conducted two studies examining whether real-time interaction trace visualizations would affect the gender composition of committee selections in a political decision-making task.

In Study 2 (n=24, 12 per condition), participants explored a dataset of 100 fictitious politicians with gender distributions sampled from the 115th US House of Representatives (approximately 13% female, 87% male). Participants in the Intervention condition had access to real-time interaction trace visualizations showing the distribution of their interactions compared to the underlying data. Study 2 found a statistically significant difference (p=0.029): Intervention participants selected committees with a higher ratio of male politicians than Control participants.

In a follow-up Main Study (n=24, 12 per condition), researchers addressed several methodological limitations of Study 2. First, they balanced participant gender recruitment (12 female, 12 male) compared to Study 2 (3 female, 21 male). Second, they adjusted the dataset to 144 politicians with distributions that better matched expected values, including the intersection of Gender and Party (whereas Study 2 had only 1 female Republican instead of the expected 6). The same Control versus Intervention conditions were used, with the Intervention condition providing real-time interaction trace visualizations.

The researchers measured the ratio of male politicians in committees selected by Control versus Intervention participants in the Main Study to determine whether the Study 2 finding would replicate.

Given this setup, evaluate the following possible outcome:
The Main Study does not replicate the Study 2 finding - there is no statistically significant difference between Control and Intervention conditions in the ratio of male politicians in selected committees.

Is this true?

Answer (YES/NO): YES